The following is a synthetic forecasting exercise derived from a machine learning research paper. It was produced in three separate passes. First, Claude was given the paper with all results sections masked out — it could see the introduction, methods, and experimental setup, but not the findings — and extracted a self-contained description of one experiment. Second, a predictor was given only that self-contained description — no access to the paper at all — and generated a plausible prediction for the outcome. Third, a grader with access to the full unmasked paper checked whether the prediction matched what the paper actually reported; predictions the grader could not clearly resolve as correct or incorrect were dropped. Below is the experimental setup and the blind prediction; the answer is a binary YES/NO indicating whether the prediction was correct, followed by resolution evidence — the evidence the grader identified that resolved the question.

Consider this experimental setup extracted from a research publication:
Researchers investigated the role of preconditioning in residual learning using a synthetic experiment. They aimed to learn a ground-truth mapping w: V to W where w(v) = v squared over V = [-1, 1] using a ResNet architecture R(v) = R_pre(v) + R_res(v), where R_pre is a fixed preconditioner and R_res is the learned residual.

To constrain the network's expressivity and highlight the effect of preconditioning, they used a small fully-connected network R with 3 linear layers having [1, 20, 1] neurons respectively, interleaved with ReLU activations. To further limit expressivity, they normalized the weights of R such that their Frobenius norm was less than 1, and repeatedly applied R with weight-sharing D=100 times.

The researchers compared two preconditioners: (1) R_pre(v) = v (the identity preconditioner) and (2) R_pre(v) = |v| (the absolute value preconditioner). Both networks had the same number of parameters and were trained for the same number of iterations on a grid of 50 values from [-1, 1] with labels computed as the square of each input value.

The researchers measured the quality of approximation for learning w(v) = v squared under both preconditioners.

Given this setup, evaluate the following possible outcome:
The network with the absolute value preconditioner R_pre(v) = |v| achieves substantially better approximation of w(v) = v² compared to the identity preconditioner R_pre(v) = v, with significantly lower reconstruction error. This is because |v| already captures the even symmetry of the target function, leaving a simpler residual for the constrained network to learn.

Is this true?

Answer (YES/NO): YES